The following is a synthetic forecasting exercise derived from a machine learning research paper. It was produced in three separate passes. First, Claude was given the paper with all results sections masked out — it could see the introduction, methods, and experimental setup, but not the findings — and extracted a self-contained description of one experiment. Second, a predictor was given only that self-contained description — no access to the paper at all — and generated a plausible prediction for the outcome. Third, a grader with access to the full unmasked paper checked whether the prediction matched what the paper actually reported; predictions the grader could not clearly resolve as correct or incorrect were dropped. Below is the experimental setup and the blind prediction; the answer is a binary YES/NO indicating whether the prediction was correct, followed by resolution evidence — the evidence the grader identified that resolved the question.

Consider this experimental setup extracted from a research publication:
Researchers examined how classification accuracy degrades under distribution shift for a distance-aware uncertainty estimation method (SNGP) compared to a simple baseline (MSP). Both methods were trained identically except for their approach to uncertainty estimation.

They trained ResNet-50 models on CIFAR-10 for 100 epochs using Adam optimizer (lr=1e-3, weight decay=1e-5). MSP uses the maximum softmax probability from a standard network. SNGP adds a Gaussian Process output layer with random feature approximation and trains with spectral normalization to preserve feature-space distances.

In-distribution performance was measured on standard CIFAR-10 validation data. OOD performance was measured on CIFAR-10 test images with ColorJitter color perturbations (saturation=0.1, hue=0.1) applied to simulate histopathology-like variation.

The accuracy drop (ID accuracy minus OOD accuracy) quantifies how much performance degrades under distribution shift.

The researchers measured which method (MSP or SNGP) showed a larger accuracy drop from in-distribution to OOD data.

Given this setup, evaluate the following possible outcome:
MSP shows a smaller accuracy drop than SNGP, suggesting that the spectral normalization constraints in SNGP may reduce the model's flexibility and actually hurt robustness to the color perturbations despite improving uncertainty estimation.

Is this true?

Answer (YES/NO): YES